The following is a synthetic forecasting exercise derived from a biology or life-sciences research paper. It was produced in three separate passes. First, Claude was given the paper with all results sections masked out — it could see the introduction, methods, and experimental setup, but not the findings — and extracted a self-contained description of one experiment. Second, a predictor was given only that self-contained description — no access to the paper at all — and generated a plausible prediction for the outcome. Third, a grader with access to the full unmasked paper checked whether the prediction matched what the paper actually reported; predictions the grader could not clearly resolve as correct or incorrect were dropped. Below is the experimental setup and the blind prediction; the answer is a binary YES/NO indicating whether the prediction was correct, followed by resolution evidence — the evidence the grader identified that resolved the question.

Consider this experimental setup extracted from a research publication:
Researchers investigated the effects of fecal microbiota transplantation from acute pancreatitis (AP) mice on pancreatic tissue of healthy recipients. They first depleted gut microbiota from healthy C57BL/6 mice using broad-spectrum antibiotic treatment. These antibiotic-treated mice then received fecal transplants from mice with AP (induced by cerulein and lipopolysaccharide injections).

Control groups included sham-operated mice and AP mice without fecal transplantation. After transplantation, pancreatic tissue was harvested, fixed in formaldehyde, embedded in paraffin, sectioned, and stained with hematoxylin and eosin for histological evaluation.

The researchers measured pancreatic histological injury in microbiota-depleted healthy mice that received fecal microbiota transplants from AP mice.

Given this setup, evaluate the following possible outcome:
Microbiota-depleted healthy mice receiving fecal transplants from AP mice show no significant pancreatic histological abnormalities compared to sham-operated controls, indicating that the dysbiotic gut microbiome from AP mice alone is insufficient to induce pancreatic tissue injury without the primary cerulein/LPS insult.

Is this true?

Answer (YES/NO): NO